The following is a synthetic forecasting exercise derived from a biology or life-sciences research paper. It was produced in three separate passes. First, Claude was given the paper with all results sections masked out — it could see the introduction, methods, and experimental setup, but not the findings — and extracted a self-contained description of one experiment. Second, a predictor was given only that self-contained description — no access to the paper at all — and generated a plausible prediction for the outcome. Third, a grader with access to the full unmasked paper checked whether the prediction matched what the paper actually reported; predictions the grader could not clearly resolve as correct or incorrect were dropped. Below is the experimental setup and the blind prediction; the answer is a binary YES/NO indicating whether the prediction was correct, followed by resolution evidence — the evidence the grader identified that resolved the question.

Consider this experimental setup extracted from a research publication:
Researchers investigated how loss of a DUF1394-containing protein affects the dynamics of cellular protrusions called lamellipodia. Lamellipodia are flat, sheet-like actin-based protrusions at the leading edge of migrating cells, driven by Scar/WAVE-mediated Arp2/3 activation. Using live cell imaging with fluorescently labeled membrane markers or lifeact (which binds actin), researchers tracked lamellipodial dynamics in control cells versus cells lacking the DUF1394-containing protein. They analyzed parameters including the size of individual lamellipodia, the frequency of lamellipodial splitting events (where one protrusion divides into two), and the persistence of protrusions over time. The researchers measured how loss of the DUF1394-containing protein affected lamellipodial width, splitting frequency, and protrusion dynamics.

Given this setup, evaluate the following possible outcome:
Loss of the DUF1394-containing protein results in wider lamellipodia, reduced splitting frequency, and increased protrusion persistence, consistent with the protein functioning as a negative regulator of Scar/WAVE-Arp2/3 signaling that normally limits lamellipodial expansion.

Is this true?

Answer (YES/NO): YES